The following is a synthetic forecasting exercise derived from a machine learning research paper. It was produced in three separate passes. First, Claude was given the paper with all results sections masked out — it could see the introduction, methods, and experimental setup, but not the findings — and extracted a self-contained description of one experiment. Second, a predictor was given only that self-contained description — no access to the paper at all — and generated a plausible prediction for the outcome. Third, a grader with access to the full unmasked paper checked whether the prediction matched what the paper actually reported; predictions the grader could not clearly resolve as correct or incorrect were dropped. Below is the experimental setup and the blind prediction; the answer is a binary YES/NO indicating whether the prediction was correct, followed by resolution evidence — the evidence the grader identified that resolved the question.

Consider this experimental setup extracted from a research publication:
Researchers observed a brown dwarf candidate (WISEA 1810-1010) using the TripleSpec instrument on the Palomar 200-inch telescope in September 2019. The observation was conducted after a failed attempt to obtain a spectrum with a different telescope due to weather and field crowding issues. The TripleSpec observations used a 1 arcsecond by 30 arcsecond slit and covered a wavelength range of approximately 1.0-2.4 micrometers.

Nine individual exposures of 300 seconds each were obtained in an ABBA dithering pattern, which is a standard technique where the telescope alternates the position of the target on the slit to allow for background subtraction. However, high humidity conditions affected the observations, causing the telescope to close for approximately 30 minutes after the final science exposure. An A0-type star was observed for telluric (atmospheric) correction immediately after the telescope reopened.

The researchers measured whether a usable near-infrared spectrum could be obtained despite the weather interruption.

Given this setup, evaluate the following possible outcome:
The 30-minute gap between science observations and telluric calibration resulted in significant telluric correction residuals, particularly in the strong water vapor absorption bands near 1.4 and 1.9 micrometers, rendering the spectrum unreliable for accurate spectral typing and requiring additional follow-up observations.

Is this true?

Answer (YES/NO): NO